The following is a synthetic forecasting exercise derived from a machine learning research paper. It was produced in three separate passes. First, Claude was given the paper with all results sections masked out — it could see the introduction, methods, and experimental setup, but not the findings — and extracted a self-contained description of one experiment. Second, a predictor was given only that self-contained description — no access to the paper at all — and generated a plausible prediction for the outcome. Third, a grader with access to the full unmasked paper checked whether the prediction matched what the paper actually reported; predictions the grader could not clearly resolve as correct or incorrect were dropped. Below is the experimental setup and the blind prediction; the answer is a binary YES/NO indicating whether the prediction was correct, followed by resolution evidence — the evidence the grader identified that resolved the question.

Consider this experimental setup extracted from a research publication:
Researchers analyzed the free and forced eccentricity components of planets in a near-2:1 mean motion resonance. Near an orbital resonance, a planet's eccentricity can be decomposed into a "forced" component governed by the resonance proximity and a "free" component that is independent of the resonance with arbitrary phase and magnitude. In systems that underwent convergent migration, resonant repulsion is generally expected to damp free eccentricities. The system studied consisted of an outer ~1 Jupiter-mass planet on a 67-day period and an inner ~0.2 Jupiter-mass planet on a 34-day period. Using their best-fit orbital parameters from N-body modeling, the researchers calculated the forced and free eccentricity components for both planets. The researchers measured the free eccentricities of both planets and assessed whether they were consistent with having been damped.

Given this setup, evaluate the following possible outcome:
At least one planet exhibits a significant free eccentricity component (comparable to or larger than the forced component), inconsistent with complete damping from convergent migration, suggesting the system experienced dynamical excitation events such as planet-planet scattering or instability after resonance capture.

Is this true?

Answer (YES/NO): YES